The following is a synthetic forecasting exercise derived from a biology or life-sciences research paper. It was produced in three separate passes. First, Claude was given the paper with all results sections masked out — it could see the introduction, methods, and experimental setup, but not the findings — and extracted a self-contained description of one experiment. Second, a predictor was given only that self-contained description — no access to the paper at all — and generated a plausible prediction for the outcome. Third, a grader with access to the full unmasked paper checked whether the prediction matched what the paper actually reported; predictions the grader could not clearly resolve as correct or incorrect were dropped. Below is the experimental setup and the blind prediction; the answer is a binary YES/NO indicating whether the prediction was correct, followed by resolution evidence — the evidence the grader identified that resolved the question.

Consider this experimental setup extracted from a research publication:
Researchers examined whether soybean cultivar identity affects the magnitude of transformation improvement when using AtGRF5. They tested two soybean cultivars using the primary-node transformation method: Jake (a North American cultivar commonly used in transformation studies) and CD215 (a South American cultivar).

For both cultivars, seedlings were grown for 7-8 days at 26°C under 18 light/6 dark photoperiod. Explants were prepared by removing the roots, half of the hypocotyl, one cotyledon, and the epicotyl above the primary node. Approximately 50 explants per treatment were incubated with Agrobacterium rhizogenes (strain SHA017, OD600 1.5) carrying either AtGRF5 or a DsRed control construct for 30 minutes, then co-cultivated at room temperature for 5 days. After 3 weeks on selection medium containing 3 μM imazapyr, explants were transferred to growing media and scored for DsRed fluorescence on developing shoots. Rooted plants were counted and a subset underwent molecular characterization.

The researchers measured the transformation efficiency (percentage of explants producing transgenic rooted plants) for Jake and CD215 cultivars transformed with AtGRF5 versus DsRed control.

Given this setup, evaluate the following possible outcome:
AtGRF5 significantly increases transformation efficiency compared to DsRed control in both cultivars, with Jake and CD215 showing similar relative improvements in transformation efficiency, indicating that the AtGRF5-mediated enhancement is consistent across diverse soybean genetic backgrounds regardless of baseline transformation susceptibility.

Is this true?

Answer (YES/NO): NO